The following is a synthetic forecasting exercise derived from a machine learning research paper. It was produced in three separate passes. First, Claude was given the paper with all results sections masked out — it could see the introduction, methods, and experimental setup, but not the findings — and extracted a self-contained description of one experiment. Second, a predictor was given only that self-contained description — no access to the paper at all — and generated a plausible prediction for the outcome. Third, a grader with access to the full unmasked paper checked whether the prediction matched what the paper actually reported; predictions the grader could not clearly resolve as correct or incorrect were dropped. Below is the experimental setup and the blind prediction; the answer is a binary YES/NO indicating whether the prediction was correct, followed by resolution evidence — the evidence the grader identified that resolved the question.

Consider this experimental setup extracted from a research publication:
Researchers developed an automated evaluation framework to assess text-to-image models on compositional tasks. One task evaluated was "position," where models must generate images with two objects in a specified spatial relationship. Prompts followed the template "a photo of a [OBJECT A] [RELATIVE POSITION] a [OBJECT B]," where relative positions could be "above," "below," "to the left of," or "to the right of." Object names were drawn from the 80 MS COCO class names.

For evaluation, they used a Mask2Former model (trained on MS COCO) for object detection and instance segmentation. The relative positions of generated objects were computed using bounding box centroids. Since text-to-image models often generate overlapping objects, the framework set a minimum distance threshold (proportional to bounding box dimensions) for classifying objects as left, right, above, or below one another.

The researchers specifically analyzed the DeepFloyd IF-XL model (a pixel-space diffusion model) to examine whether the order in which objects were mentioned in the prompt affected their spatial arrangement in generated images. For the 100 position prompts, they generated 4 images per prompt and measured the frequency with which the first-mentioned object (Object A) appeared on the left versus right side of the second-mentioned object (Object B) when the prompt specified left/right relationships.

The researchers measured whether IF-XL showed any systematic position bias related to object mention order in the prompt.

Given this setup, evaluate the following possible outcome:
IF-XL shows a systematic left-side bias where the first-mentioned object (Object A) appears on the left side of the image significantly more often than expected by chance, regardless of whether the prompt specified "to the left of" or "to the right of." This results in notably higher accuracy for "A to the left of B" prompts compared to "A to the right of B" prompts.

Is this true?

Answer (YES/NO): YES